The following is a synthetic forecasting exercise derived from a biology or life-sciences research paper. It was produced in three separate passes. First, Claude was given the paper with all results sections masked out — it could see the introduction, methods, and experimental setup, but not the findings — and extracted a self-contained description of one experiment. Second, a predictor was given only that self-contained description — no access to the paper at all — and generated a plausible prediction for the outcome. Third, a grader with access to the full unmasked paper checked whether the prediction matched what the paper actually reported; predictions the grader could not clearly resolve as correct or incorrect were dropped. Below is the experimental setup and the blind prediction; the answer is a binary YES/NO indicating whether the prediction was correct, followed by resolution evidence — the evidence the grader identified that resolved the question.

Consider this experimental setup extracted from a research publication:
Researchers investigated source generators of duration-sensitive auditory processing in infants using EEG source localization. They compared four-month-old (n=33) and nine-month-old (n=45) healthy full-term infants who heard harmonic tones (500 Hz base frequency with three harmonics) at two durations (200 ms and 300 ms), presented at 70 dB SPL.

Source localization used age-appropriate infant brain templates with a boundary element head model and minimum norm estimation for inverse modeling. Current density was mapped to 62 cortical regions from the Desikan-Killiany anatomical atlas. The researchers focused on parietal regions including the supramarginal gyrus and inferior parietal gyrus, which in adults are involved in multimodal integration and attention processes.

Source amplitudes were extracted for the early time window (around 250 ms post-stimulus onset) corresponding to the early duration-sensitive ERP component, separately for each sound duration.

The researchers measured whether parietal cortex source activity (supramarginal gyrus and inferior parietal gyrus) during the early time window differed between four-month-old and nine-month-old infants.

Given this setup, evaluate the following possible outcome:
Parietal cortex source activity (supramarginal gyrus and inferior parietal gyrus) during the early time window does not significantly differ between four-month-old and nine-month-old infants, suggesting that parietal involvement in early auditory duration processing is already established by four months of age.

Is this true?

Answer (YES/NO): YES